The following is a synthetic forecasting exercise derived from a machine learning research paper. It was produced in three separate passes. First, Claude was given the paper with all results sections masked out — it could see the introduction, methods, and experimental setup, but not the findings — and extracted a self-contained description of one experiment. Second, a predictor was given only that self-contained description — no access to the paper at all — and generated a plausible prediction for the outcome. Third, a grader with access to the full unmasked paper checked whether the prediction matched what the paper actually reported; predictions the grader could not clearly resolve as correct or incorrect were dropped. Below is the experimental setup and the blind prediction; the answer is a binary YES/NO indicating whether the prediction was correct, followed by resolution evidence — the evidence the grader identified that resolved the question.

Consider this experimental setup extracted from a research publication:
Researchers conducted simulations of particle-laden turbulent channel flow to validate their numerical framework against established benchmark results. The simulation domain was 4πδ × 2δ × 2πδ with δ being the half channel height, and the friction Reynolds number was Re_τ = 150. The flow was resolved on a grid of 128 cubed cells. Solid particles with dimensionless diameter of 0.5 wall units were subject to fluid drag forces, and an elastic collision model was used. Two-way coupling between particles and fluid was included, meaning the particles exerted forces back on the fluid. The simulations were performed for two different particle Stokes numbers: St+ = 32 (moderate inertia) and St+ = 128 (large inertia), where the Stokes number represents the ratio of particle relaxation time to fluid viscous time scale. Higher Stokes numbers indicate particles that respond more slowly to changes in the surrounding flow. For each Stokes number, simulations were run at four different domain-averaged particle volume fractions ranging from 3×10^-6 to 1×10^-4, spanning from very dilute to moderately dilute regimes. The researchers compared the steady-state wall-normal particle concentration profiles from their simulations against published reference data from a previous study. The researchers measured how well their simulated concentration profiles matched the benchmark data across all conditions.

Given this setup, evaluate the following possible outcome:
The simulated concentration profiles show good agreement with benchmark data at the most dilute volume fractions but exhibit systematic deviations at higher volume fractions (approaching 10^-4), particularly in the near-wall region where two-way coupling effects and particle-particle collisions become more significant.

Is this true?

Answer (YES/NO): NO